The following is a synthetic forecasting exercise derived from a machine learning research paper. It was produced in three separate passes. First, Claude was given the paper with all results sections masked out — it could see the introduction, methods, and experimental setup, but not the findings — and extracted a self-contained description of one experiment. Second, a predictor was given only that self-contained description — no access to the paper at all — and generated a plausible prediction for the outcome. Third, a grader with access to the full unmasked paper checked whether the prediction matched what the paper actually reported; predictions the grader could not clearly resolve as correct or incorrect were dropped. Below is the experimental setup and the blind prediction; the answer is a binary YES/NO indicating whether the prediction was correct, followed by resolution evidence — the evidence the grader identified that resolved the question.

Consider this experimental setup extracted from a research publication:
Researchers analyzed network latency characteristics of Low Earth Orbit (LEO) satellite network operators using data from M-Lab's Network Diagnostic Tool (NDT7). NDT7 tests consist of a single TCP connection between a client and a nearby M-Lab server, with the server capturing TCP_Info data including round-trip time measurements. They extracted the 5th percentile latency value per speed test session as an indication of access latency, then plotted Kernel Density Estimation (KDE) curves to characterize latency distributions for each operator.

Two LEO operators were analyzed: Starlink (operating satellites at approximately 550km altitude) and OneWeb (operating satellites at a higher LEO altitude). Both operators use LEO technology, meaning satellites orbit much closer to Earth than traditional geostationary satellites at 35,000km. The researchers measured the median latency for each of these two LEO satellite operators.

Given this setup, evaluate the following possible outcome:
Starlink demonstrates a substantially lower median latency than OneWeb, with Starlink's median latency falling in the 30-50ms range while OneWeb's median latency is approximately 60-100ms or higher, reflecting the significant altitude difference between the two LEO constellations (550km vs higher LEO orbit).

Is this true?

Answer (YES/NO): NO